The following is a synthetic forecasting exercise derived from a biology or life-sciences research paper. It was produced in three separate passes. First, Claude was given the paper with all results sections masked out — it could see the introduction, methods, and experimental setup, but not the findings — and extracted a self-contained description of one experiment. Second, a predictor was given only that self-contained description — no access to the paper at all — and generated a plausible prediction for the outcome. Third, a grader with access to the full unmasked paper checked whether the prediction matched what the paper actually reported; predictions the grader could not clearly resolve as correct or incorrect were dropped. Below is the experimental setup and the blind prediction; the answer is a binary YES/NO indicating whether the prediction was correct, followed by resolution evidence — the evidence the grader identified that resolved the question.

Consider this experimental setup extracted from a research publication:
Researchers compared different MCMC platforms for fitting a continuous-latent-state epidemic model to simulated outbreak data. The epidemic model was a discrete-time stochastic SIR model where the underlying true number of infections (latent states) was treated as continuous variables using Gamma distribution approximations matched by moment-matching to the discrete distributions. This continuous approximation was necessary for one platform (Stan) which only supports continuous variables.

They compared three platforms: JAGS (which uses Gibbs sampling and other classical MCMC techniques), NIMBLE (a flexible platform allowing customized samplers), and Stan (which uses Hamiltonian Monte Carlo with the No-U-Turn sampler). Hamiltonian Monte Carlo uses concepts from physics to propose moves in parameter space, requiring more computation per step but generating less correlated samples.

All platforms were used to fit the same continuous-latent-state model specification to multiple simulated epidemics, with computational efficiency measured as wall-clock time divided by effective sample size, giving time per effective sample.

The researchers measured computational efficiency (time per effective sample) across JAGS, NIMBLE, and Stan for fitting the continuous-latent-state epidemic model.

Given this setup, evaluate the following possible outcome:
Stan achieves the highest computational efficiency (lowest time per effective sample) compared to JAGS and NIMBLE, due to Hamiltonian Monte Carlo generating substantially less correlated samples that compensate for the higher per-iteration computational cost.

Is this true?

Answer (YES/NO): YES